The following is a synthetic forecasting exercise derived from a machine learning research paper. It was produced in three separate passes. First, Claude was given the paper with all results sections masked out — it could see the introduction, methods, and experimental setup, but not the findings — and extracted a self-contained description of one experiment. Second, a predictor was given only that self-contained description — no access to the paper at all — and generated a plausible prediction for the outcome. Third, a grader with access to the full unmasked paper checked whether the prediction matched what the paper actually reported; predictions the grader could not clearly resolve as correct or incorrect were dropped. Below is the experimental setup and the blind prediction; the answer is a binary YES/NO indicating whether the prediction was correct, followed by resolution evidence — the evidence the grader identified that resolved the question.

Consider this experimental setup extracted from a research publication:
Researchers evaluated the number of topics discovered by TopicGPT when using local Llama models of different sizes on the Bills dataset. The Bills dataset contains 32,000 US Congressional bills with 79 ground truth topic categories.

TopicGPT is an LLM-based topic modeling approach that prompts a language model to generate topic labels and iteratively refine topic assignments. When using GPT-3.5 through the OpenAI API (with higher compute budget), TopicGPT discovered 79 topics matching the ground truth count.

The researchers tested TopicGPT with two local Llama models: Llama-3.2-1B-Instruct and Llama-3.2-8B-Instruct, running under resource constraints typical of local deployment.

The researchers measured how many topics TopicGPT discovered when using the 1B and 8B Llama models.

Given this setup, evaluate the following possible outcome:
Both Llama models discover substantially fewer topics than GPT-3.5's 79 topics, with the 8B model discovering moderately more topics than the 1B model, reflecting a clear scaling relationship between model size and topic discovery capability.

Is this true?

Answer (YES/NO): NO